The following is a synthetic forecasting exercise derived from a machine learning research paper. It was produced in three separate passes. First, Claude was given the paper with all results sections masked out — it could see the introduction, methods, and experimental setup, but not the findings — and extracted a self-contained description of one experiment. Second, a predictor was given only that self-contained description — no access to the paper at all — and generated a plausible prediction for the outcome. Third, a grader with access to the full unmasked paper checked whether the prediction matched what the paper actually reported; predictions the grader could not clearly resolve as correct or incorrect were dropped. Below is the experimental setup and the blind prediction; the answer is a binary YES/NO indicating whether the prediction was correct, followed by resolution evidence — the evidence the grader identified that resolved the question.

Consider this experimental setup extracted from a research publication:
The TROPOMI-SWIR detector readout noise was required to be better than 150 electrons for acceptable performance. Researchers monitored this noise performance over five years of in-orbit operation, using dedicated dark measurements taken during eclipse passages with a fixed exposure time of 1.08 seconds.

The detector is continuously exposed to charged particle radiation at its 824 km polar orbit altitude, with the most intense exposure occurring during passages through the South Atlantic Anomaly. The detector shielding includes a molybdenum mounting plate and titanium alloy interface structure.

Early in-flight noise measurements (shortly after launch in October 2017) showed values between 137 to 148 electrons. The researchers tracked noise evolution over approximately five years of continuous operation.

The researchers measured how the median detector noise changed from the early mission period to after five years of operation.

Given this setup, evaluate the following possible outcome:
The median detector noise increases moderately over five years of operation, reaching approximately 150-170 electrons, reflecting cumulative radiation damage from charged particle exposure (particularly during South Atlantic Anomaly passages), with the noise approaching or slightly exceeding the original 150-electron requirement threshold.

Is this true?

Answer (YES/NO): NO